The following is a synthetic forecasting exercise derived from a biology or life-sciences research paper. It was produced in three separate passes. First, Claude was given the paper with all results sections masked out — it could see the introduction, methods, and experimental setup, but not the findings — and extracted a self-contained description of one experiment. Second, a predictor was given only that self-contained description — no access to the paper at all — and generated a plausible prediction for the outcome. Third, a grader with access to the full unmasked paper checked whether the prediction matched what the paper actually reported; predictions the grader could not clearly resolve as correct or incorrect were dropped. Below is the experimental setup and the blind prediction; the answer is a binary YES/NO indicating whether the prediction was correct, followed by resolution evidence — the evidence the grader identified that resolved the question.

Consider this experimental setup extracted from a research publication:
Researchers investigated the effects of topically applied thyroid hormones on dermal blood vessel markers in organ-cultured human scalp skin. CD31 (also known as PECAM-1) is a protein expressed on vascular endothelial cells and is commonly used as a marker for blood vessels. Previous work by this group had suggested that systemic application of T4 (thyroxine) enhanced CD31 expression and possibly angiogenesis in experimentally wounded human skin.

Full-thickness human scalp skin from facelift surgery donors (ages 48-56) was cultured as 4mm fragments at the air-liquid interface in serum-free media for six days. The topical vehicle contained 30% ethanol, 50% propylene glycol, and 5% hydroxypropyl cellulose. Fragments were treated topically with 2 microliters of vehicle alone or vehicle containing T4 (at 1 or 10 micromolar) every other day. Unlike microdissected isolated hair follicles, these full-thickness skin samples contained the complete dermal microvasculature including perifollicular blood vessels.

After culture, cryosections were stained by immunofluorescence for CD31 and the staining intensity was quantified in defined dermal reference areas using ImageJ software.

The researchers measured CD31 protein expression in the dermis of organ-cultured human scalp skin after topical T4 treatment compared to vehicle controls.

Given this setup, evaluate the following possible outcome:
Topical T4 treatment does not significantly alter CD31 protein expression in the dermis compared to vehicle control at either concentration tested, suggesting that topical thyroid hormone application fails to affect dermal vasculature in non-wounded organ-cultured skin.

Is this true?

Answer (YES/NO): NO